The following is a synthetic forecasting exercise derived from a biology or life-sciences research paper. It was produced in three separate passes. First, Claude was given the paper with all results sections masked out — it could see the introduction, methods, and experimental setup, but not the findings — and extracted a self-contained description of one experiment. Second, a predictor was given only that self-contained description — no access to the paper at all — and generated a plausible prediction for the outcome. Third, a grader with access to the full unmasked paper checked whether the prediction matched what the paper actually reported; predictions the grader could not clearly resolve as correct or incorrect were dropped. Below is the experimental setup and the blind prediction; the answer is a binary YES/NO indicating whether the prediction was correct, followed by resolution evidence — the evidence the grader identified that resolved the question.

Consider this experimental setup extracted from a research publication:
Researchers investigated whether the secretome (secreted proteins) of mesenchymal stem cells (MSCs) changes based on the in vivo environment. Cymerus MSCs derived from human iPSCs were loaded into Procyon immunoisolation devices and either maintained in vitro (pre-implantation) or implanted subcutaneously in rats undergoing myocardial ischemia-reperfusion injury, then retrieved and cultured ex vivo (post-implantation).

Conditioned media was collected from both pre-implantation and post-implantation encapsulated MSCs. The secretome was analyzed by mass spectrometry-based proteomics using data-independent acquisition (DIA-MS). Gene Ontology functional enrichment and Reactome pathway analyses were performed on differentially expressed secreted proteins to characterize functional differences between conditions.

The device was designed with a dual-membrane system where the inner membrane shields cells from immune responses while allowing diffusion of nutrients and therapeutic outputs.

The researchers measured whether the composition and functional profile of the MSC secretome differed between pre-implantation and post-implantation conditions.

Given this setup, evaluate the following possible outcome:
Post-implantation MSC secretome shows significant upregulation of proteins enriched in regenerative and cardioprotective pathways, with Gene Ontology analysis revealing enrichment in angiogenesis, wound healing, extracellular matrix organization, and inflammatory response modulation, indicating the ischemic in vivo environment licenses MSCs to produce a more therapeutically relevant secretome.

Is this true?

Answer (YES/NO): NO